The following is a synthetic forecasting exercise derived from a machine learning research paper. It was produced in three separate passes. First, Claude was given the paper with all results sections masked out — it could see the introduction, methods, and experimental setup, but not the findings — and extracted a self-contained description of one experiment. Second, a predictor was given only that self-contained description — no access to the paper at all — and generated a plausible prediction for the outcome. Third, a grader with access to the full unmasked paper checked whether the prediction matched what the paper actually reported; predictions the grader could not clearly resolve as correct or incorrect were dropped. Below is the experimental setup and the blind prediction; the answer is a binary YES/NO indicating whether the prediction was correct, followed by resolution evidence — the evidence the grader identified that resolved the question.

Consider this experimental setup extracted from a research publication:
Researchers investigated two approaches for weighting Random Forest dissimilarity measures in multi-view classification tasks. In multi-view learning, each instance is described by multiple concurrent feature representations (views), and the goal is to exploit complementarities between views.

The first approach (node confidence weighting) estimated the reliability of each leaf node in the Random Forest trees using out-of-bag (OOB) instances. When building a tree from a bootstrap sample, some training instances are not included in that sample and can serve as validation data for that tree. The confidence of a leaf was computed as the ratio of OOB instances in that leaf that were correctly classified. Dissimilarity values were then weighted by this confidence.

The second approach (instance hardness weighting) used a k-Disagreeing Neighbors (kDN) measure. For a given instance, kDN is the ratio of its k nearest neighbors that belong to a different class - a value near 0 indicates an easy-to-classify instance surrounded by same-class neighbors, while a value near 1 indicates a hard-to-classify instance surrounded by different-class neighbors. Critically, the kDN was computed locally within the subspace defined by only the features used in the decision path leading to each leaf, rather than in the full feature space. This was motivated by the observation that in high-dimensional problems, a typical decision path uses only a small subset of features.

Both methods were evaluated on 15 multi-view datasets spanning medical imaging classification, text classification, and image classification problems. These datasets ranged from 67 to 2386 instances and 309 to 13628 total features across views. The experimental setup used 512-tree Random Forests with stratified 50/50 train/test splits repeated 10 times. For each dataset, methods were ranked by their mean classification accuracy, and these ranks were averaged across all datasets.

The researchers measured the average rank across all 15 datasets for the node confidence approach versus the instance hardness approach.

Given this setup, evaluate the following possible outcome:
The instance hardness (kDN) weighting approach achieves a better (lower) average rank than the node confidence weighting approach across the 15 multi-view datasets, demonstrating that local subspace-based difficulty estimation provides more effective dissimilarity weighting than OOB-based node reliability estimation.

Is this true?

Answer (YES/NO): YES